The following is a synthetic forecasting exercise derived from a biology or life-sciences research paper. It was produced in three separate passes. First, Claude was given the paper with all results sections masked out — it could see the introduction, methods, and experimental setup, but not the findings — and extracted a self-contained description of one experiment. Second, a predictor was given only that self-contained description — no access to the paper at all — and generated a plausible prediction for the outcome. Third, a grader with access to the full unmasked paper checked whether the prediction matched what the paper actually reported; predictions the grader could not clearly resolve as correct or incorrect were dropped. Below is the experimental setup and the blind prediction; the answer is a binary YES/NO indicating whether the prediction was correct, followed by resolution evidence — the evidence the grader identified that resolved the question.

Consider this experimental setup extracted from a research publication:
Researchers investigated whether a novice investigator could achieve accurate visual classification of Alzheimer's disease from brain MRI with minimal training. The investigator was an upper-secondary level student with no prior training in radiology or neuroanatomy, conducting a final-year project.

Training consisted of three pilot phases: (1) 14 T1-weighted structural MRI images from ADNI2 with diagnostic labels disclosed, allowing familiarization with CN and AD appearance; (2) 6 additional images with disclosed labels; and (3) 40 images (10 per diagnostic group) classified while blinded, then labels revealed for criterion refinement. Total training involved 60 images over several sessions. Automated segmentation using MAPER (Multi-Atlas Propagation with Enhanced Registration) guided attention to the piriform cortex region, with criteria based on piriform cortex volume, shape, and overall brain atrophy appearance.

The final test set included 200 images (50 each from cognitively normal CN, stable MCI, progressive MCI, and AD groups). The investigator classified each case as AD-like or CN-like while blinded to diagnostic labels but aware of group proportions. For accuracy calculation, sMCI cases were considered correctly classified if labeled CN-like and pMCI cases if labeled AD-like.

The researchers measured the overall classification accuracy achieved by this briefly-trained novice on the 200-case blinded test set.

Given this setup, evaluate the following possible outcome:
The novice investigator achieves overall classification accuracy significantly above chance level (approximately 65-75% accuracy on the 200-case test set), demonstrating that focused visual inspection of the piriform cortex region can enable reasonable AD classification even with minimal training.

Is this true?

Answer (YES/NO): YES